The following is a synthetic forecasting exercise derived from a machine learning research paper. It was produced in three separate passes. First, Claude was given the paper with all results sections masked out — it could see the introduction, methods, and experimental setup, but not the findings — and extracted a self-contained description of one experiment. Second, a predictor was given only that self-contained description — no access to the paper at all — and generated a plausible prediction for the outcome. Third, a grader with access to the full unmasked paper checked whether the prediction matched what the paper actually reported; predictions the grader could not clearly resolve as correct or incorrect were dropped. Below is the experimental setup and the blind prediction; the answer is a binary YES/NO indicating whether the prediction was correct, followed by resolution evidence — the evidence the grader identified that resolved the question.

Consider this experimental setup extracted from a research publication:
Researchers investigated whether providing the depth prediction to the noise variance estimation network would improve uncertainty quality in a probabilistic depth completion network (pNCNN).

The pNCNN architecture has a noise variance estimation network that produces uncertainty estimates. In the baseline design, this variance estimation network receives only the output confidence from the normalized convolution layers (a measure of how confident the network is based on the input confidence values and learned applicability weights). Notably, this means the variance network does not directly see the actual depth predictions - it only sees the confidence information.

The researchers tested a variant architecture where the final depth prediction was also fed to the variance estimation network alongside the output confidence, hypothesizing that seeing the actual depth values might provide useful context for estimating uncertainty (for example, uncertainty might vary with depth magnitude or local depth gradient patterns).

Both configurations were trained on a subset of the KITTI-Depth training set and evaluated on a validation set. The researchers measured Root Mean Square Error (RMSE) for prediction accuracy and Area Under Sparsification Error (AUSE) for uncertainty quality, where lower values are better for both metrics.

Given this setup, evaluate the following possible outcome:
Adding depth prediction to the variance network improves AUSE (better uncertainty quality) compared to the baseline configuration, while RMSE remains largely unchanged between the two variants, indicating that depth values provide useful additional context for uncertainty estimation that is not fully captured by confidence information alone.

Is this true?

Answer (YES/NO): NO